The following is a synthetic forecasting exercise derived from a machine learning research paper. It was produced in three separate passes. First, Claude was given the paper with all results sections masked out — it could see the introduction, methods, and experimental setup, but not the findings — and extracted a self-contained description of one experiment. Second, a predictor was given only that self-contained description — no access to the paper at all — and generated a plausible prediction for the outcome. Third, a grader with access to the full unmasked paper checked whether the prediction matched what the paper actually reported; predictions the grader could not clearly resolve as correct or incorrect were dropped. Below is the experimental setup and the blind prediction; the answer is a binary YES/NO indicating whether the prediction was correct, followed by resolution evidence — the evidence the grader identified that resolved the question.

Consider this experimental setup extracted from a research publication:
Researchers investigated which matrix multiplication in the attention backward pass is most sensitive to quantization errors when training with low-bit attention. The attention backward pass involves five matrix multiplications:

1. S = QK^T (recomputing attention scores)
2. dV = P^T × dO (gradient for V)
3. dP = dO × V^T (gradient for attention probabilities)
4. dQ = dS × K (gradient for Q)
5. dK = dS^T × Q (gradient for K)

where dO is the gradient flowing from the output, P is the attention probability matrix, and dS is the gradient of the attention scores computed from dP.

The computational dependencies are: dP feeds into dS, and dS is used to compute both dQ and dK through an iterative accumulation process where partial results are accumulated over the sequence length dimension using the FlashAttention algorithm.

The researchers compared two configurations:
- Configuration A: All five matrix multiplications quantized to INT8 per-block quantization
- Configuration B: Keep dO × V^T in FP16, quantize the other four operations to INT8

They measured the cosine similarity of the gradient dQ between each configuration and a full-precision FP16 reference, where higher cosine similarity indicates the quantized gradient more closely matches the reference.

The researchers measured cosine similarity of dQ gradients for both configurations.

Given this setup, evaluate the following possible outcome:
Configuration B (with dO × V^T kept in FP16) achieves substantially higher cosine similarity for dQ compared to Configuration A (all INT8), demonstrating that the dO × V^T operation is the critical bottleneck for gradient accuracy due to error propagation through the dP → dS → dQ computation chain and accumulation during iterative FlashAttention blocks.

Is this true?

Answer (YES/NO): YES